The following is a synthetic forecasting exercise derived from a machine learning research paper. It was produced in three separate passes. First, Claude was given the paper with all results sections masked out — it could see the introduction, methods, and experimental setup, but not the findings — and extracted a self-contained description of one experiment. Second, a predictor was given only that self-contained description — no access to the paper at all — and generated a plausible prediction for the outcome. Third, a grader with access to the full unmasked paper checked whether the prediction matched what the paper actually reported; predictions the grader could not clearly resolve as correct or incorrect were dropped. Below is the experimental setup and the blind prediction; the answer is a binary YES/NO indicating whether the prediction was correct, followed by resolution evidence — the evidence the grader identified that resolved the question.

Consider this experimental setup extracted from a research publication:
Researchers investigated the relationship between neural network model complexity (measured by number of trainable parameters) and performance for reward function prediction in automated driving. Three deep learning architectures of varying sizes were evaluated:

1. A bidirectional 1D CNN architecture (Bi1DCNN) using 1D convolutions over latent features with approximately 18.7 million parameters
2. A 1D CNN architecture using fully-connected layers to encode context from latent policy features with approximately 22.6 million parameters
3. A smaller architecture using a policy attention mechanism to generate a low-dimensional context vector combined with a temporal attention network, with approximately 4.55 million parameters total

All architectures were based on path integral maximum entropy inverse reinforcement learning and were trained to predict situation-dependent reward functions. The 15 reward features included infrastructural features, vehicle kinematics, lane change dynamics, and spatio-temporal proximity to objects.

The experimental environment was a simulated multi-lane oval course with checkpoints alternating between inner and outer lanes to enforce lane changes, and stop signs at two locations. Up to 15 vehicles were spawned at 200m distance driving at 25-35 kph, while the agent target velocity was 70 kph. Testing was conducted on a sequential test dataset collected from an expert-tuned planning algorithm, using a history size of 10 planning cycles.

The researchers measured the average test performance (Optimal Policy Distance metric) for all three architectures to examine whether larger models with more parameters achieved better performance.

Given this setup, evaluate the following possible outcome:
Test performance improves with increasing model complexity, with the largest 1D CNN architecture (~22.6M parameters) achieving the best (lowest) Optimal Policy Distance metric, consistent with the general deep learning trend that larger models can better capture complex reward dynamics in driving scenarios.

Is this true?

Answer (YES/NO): NO